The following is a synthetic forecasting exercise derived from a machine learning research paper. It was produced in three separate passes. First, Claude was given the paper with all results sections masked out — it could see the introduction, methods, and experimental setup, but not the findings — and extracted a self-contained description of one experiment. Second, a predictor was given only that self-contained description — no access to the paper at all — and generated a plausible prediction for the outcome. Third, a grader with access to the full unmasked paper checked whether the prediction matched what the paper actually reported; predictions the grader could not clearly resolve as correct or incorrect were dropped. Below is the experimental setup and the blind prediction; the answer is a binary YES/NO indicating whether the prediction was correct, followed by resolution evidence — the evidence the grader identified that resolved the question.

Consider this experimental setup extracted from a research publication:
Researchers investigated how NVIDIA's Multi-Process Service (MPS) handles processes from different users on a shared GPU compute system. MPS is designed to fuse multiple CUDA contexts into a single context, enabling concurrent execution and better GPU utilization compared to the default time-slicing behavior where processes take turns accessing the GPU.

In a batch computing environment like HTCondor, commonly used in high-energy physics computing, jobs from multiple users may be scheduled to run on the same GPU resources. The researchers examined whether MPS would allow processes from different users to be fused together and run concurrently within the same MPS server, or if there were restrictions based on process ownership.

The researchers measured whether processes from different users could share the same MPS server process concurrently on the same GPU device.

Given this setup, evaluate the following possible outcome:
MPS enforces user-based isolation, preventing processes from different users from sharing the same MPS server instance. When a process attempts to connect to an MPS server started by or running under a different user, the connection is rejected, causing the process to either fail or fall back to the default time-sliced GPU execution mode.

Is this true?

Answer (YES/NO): NO